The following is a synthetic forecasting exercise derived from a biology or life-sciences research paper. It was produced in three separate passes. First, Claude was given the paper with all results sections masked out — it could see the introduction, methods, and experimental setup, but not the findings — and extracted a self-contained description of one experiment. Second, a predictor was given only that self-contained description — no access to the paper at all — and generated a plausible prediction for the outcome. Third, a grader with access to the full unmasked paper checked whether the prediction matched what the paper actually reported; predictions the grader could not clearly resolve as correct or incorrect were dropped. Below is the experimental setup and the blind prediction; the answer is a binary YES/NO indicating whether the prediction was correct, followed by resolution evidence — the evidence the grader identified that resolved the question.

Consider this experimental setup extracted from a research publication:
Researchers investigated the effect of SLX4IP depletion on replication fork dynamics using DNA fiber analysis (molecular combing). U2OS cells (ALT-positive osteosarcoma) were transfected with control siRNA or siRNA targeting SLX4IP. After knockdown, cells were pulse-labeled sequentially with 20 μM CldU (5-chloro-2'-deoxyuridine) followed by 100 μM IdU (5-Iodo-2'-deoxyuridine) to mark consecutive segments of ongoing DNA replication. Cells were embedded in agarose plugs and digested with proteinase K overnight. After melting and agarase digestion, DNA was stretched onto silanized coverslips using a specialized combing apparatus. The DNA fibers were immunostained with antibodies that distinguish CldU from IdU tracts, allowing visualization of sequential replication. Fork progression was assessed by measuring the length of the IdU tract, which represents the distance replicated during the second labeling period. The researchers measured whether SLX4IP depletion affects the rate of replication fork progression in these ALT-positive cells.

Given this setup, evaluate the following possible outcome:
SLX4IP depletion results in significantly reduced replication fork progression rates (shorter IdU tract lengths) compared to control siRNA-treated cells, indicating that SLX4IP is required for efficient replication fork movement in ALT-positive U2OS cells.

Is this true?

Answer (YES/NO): YES